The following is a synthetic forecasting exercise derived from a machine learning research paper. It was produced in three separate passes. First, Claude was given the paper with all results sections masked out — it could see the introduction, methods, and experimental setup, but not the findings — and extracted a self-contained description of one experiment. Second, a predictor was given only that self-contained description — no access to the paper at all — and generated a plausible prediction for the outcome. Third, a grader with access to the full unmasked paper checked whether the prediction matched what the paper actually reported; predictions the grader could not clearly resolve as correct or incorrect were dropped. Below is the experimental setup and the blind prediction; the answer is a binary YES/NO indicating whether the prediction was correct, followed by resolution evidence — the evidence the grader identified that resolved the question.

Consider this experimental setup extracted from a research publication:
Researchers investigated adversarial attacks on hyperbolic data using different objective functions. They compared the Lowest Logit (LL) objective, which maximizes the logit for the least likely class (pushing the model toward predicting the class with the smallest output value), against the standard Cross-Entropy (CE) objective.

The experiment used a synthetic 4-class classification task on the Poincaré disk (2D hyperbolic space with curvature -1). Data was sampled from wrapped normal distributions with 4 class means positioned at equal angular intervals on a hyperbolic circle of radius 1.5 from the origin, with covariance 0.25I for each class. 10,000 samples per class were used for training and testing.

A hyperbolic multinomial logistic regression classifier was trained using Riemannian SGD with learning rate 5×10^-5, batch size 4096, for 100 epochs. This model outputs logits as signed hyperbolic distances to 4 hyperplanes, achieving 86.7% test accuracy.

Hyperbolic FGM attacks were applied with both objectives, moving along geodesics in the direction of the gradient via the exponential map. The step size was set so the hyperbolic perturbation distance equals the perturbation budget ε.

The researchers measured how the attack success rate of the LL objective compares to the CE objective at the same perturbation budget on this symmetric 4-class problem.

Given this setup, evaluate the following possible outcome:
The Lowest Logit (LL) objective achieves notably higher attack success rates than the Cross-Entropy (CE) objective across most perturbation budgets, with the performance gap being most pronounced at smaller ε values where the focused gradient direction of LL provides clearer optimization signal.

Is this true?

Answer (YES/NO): NO